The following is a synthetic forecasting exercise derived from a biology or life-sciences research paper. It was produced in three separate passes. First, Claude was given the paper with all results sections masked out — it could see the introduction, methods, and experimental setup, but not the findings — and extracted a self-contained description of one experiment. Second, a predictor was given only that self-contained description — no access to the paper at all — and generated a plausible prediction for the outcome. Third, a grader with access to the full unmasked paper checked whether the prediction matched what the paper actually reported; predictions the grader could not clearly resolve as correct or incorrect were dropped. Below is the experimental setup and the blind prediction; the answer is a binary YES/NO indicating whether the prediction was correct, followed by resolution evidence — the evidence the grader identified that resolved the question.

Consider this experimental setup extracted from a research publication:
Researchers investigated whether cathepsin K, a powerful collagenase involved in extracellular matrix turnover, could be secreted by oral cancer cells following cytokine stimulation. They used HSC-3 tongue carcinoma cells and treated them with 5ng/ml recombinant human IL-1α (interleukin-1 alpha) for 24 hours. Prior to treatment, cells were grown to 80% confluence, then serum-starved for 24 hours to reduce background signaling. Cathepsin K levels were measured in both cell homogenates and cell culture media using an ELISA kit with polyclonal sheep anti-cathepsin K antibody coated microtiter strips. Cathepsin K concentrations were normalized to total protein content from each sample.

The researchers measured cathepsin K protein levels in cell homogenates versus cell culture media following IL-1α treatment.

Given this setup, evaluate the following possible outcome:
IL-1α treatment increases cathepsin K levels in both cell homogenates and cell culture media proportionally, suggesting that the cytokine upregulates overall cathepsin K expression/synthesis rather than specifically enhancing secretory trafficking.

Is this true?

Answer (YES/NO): NO